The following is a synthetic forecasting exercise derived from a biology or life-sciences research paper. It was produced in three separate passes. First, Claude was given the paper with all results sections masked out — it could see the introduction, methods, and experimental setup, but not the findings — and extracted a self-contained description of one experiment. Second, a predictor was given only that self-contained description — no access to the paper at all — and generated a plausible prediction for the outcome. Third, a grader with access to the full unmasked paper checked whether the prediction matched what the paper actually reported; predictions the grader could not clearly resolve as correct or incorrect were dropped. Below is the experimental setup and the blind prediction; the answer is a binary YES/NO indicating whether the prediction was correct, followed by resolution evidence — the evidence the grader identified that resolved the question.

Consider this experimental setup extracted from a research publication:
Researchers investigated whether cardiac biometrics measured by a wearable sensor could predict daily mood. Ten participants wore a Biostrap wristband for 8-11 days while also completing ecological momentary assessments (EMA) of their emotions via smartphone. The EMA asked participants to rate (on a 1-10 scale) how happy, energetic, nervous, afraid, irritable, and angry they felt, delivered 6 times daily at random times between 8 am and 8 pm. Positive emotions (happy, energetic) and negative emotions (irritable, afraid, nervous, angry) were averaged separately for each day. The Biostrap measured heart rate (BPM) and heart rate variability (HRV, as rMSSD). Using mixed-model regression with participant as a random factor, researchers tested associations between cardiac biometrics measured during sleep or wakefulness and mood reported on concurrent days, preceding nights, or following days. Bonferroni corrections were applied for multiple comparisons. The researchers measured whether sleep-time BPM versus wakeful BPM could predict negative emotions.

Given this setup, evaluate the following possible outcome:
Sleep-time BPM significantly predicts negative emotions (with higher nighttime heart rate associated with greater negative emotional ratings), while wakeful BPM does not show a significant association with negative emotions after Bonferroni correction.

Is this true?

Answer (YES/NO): NO